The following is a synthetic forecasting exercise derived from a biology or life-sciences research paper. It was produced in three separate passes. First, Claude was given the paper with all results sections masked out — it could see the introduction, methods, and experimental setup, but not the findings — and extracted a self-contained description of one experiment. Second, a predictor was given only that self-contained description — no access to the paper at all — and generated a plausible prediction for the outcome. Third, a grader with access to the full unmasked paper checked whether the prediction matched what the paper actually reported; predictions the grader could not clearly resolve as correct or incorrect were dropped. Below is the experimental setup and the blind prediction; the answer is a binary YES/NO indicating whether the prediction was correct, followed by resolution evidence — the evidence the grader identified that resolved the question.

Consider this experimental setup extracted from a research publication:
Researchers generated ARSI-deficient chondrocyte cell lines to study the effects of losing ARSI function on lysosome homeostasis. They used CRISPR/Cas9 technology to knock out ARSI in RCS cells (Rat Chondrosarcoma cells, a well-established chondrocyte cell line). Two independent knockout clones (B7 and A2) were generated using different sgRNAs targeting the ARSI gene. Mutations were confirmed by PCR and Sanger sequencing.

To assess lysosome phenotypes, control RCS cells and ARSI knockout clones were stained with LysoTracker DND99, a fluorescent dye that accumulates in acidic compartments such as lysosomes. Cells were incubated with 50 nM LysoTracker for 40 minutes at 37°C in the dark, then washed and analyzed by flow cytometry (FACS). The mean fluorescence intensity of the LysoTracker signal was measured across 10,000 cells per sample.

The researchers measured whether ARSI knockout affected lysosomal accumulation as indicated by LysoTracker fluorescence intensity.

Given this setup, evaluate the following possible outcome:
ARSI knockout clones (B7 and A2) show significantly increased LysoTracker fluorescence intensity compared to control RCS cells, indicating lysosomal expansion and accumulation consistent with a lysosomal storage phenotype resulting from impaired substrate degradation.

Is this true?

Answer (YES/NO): YES